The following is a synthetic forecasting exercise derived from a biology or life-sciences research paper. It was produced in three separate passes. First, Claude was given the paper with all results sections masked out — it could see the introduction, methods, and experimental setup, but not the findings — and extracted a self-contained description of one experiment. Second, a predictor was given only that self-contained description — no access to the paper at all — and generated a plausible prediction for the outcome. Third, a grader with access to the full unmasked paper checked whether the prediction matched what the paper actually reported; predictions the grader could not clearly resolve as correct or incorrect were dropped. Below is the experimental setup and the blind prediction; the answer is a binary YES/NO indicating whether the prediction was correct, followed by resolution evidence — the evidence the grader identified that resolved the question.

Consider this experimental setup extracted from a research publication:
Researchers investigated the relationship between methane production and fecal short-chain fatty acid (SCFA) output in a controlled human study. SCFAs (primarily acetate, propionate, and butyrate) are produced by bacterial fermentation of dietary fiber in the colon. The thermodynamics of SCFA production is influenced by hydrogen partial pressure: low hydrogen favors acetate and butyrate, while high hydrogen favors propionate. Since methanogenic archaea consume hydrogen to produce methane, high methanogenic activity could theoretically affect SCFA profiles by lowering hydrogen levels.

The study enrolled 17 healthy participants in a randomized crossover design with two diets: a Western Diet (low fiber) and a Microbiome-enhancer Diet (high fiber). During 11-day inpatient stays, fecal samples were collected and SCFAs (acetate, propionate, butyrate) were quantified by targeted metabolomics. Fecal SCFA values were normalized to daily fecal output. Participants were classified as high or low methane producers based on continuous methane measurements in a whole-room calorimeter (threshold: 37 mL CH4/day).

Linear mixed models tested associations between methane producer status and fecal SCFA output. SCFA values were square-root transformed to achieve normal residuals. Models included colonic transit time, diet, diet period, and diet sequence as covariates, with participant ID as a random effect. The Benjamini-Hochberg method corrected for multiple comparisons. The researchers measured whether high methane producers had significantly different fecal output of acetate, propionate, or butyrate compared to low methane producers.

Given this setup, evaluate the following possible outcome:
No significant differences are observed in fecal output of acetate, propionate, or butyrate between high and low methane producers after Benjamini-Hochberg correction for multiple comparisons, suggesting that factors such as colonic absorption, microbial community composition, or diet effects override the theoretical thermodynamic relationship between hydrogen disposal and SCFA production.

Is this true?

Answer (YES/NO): YES